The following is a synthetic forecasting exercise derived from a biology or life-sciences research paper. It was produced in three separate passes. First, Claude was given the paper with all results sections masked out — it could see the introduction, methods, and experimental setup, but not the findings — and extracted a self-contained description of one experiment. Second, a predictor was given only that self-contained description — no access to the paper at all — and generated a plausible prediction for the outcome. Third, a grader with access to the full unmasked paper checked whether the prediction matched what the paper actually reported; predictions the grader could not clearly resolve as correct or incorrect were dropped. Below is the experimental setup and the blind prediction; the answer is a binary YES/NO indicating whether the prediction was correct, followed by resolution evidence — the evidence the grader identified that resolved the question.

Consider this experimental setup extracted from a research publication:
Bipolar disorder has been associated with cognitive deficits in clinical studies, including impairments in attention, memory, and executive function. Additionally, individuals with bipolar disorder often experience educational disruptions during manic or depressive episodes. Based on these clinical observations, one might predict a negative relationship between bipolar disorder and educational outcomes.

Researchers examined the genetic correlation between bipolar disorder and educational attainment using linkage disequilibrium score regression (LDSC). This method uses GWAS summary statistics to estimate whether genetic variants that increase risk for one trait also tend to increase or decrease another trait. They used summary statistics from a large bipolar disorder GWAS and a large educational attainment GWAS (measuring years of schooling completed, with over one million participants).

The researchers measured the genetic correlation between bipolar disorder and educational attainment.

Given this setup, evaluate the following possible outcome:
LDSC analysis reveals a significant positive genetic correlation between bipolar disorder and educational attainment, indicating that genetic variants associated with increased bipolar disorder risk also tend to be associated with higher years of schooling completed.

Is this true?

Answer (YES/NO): YES